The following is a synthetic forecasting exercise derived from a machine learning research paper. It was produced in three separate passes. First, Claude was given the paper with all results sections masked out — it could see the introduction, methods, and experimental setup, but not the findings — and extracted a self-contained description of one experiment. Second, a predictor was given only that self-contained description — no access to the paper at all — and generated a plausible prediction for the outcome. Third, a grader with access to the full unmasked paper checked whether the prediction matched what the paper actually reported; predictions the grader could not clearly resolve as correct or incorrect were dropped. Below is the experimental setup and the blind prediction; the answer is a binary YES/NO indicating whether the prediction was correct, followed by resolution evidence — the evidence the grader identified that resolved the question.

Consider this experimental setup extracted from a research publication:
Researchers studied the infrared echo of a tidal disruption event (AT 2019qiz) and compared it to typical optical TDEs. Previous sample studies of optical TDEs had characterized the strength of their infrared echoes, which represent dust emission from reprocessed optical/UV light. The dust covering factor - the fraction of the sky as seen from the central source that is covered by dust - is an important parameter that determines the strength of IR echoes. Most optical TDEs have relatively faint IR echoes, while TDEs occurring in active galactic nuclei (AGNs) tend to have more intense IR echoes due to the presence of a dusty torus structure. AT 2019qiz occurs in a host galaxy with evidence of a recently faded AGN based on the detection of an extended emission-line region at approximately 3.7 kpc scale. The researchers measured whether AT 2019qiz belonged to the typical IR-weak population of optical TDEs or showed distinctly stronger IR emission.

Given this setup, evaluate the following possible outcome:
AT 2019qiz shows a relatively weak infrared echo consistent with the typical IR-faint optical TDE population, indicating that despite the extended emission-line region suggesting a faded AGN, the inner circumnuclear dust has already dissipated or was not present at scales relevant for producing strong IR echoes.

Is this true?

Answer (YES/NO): NO